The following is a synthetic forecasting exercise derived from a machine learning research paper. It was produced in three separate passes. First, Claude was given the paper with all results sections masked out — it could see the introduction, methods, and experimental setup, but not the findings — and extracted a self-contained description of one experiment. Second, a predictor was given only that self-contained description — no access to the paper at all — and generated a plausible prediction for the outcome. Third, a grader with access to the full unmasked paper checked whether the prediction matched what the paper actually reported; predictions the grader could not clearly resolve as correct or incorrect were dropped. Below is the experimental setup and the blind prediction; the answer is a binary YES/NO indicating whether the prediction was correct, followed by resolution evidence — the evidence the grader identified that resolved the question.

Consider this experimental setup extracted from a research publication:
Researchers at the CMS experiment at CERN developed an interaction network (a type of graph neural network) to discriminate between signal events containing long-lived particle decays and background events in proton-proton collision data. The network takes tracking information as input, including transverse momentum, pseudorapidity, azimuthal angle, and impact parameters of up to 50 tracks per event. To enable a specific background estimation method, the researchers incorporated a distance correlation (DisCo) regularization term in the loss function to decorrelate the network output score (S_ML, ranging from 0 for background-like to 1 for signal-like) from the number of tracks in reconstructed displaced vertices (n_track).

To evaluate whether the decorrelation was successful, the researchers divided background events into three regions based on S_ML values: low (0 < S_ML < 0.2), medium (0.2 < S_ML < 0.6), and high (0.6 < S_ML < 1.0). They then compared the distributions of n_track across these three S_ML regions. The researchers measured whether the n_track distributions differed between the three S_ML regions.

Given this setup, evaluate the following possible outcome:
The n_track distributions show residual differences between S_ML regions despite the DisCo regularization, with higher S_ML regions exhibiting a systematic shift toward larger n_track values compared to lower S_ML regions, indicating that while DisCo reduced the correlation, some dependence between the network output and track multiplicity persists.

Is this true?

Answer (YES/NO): NO